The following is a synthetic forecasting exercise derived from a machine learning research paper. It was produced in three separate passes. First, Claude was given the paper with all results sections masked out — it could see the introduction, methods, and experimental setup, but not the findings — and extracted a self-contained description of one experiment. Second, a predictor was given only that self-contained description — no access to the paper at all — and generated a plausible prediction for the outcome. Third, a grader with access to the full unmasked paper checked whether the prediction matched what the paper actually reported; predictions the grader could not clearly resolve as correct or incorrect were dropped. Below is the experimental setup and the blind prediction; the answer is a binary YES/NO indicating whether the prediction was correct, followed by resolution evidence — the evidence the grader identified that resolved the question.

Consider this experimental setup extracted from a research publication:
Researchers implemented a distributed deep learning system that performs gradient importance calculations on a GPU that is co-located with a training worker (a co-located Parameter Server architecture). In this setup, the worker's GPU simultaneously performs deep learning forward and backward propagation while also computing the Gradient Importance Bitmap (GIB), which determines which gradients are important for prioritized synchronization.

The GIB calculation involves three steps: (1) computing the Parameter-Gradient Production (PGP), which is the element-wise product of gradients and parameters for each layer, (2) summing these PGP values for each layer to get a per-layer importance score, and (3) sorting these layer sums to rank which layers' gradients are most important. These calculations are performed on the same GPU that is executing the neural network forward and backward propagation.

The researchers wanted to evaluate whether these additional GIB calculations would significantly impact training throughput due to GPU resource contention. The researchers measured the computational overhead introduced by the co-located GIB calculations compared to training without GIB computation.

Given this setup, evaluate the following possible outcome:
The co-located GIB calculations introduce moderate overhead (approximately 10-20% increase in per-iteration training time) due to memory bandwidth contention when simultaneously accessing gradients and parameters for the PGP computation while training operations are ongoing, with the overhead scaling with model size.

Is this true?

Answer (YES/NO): NO